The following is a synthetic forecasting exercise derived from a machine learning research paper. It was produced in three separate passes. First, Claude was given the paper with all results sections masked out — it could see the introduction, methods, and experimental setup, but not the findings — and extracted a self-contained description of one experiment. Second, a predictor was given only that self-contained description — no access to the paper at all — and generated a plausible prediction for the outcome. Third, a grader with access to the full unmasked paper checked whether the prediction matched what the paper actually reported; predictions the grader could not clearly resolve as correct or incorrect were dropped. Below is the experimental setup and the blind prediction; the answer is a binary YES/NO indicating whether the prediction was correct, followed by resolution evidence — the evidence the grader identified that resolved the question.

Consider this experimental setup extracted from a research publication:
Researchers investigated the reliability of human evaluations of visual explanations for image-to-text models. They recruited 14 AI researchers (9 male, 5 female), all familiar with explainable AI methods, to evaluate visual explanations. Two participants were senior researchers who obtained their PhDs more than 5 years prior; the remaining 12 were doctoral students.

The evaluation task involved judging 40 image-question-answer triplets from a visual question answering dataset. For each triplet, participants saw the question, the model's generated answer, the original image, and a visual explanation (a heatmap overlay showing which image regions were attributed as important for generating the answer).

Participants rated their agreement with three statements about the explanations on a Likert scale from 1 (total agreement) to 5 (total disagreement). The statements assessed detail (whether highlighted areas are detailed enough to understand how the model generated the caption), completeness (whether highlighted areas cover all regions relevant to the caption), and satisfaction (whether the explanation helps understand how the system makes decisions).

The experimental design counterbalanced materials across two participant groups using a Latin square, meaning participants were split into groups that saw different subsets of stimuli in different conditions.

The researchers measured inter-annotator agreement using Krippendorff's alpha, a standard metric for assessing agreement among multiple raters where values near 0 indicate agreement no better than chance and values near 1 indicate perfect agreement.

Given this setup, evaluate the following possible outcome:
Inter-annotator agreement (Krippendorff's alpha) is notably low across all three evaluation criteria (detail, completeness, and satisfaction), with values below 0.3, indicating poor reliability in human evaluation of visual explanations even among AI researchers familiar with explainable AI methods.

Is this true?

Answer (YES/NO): YES